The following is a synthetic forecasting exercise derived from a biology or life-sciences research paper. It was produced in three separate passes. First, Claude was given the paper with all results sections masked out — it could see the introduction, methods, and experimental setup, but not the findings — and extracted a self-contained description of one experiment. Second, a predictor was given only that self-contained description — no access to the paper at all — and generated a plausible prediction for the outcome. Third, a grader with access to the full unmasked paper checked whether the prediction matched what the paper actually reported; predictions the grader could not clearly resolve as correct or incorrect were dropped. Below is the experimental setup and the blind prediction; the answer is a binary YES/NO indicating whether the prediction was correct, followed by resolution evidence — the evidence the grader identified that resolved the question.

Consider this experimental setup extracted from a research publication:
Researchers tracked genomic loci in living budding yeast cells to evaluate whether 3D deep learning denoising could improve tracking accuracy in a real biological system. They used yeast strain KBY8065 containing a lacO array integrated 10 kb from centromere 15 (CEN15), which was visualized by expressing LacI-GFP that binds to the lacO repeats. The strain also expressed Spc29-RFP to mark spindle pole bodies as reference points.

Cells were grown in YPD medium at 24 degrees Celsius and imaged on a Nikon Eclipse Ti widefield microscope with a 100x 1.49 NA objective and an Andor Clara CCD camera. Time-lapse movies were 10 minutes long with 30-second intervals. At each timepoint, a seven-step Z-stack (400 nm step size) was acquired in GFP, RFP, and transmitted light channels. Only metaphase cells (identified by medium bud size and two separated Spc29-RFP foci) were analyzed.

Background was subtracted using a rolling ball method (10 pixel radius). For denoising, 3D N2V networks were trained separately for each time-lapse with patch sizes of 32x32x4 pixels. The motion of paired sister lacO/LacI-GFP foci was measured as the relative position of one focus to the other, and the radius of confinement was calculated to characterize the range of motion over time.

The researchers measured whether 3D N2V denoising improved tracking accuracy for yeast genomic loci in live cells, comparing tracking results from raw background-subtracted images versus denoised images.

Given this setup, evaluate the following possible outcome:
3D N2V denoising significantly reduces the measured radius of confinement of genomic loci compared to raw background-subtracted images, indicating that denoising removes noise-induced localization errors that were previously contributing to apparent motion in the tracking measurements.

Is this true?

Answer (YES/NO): NO